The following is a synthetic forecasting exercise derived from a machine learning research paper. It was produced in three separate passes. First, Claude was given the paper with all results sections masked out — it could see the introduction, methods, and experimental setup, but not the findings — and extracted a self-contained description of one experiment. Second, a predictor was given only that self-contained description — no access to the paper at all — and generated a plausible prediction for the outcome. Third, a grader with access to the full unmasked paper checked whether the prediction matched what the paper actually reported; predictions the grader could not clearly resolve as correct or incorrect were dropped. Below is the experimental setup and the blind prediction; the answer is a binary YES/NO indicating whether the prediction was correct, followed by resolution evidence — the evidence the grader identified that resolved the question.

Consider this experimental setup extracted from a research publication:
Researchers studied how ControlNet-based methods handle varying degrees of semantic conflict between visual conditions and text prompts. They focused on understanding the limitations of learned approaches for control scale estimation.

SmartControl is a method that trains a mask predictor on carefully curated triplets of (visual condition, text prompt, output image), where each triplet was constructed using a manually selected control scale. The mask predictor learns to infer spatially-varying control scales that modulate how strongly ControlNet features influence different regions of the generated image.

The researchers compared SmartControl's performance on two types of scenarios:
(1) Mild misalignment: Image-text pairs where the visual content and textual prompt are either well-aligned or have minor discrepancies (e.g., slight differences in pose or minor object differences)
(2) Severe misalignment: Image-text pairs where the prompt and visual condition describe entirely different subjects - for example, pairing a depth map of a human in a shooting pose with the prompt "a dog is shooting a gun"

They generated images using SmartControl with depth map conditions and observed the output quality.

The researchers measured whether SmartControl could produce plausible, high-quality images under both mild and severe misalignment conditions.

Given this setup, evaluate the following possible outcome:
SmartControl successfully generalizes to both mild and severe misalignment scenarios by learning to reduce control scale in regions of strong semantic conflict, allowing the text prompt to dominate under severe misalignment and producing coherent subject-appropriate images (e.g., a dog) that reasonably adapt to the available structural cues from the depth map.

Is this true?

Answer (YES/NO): NO